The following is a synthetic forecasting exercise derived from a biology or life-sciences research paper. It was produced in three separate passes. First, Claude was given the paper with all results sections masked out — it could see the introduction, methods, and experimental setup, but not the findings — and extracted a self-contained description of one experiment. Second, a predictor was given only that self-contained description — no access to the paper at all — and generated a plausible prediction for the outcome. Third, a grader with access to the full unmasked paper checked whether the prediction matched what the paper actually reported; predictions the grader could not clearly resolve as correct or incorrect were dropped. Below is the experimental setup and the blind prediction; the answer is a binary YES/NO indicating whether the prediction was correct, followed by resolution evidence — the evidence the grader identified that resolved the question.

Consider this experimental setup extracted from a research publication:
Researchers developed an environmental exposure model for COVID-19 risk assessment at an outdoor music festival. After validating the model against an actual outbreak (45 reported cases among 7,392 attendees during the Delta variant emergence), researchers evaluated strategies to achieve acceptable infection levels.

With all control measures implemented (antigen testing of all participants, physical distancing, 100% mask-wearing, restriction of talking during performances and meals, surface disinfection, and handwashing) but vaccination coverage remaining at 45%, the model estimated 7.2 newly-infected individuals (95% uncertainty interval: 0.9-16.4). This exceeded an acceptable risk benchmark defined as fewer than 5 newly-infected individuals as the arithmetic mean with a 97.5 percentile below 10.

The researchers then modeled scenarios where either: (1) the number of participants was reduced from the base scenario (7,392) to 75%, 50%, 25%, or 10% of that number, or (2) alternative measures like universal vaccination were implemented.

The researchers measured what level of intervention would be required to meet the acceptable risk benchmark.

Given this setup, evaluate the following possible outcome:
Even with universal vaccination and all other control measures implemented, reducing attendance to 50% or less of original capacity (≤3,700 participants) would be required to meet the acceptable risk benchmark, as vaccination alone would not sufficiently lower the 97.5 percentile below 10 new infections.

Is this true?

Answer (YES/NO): NO